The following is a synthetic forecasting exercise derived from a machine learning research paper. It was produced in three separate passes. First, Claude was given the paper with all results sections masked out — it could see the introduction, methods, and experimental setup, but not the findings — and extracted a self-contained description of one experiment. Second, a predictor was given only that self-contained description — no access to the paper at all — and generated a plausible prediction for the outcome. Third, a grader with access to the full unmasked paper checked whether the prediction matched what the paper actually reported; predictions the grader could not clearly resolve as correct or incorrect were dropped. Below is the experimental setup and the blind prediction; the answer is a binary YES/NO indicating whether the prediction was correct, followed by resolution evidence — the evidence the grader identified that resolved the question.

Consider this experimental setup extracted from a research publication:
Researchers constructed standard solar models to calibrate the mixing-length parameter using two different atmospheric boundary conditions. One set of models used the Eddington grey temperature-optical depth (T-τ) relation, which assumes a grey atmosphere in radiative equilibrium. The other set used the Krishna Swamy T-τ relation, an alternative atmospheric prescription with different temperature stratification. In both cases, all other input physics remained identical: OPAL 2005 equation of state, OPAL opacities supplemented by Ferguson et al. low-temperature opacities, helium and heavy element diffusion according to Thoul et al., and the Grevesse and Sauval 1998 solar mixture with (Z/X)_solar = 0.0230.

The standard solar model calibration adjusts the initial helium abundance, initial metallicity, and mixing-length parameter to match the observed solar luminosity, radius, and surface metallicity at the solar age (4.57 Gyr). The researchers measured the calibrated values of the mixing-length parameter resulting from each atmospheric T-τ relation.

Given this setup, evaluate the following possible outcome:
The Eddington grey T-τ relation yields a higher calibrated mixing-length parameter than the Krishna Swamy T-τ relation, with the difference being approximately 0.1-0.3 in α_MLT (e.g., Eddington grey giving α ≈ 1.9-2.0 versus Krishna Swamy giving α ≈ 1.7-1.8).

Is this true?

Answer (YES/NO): NO